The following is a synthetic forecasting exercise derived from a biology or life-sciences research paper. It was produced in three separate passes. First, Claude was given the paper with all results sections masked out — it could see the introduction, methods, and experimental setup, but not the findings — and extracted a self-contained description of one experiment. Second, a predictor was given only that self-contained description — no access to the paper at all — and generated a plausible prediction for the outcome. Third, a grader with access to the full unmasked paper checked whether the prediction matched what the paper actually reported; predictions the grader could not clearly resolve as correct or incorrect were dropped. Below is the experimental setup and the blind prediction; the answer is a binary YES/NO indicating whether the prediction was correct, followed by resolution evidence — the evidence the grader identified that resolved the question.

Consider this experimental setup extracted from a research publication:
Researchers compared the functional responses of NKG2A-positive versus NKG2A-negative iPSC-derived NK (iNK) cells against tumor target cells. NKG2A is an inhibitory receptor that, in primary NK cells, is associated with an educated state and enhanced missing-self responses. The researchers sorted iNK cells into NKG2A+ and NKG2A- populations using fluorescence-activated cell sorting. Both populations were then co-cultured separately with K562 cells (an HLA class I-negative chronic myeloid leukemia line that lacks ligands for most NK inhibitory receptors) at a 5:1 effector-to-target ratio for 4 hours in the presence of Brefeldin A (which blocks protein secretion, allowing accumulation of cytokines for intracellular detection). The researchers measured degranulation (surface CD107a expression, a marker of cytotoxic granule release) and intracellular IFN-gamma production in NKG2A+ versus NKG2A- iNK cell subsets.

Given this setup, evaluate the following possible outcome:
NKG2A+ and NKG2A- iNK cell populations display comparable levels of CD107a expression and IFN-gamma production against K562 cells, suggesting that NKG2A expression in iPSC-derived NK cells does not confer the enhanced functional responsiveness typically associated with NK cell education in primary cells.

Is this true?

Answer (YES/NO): NO